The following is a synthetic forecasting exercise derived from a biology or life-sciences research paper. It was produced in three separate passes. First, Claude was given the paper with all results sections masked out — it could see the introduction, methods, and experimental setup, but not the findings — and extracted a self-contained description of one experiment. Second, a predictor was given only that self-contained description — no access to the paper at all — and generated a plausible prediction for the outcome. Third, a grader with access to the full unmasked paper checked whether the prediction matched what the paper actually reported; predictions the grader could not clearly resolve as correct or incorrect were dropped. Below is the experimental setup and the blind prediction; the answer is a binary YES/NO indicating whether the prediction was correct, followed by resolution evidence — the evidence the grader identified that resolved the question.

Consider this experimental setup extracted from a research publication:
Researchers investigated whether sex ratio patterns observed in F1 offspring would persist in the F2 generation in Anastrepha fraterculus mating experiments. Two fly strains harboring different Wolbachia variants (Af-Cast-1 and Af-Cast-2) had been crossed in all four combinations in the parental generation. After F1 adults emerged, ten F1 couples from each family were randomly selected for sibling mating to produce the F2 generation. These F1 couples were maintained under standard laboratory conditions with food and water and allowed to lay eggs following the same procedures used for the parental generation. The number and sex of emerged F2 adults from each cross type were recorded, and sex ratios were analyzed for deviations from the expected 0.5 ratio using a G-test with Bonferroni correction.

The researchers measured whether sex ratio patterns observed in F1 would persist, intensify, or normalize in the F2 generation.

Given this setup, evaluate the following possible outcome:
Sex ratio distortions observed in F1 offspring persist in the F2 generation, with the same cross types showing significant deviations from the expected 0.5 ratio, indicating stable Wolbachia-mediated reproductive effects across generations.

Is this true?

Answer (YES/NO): NO